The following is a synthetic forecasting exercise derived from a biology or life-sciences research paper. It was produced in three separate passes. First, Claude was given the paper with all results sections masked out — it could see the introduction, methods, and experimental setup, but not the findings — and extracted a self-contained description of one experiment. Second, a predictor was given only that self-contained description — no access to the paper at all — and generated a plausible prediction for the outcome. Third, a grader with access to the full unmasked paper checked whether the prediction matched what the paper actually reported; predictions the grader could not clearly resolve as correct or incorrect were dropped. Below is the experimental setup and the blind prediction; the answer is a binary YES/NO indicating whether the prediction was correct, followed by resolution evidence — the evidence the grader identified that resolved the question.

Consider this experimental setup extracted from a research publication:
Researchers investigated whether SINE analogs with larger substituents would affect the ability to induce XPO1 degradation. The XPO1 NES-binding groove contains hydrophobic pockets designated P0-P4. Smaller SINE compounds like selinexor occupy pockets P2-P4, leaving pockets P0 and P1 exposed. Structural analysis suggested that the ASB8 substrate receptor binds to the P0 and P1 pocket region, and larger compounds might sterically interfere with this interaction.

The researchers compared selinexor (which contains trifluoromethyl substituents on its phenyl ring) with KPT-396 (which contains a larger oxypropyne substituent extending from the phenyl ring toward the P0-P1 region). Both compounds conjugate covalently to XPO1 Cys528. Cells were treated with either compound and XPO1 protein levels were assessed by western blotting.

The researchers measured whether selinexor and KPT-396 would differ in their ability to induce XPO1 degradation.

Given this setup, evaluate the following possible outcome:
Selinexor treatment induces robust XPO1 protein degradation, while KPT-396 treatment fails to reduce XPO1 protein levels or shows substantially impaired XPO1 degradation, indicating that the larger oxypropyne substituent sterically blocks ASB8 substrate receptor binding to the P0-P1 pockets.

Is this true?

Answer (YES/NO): YES